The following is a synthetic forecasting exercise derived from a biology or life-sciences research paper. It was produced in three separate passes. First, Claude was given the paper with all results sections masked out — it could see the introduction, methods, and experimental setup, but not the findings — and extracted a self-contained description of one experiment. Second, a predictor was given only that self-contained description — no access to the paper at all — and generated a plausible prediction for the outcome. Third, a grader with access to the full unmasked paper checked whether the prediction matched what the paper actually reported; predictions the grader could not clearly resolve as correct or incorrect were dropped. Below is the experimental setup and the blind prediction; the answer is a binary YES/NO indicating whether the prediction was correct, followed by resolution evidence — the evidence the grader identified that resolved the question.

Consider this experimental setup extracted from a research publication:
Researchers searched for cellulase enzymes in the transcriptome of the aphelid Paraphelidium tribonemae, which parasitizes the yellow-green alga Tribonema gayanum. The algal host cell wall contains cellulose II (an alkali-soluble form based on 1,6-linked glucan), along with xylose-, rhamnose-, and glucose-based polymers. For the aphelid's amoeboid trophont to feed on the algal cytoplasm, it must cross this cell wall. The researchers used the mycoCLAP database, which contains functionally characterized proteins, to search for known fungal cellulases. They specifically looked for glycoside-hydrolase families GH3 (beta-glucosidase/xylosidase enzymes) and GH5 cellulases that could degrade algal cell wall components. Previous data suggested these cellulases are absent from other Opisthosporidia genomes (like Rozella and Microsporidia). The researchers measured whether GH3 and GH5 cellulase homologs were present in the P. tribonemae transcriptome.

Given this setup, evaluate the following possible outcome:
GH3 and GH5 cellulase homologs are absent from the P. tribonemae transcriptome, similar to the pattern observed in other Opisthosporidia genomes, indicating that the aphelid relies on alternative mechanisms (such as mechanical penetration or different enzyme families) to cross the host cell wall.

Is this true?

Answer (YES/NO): NO